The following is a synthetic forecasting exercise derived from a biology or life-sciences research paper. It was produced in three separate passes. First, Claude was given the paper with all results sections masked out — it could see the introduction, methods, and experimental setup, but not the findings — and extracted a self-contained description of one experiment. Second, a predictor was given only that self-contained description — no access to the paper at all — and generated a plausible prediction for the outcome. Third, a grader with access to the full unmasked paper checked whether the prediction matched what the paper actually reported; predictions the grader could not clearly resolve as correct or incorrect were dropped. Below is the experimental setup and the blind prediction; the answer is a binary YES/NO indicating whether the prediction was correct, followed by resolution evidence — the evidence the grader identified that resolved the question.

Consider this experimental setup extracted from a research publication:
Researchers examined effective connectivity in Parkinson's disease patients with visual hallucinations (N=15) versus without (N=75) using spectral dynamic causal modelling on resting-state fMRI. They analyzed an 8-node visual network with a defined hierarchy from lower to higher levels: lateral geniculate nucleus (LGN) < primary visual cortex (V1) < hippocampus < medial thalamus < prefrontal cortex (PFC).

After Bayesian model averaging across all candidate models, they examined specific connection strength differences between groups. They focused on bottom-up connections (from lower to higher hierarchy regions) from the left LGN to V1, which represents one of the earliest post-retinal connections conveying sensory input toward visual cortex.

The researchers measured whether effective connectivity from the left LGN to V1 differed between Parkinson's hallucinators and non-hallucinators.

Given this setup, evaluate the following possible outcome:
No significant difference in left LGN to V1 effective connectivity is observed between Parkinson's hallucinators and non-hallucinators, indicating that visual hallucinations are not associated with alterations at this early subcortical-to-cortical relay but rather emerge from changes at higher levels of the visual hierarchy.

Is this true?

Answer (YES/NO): NO